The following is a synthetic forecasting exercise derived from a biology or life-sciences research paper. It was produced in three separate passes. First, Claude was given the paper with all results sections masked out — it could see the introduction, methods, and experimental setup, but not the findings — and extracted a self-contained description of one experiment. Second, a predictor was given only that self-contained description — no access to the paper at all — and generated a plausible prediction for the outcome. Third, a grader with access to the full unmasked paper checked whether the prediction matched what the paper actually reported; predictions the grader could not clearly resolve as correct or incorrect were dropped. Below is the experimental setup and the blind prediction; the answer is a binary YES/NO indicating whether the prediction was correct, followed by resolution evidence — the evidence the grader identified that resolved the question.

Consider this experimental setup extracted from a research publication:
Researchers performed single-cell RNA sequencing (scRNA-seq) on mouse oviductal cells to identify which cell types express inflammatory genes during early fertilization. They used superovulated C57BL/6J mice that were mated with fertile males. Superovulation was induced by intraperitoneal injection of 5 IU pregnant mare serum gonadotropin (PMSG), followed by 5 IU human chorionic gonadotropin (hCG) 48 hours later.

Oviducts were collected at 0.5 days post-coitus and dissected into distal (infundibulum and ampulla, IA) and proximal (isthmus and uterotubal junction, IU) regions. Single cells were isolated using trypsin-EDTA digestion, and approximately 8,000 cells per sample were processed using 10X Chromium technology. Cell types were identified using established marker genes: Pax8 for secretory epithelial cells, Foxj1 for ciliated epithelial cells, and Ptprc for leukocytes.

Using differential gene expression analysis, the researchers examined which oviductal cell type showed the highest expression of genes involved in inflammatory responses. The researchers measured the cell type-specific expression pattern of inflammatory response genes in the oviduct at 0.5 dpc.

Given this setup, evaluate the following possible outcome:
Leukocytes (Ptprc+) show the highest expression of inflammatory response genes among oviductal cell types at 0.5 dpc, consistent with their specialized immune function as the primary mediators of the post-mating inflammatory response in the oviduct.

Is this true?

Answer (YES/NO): NO